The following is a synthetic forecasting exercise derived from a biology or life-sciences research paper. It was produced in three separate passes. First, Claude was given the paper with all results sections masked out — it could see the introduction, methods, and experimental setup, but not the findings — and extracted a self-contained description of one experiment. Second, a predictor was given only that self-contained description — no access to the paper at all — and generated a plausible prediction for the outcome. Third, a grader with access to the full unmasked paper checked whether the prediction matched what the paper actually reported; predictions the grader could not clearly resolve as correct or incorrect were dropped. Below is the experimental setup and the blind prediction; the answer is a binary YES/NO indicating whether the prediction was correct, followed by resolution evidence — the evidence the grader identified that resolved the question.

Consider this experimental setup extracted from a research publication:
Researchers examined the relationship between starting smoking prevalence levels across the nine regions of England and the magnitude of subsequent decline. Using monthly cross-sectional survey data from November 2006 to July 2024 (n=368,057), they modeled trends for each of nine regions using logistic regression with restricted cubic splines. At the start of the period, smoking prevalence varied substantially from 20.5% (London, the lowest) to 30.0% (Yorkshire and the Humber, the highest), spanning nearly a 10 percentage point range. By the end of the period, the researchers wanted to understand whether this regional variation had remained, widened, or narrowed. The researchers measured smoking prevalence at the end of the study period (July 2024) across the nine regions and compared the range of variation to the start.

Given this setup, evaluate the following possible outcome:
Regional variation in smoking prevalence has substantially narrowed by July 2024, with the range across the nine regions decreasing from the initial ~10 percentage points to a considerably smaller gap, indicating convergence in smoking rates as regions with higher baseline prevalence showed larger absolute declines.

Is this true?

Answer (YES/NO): YES